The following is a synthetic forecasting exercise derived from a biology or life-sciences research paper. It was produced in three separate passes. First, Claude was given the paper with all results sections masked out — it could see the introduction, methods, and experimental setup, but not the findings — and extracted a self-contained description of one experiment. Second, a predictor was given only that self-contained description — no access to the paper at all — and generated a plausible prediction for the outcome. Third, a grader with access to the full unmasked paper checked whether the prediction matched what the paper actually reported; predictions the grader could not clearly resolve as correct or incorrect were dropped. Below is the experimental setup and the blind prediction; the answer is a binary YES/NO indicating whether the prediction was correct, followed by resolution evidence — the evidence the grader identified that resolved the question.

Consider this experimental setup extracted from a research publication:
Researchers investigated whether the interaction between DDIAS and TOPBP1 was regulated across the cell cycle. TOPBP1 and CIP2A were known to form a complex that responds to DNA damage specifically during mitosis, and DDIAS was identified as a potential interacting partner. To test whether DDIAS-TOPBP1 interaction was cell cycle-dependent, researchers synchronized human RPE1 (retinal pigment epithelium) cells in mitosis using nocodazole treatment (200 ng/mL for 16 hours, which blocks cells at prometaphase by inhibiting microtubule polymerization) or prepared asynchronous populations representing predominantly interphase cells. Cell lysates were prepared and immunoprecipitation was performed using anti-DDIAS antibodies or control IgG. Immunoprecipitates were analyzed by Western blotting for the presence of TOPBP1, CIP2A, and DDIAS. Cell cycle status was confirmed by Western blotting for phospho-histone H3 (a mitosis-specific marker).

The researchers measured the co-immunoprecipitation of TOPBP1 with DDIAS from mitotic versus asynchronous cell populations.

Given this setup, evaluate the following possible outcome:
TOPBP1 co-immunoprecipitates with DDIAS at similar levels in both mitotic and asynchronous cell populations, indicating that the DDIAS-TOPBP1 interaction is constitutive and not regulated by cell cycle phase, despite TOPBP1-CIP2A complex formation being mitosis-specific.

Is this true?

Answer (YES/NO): NO